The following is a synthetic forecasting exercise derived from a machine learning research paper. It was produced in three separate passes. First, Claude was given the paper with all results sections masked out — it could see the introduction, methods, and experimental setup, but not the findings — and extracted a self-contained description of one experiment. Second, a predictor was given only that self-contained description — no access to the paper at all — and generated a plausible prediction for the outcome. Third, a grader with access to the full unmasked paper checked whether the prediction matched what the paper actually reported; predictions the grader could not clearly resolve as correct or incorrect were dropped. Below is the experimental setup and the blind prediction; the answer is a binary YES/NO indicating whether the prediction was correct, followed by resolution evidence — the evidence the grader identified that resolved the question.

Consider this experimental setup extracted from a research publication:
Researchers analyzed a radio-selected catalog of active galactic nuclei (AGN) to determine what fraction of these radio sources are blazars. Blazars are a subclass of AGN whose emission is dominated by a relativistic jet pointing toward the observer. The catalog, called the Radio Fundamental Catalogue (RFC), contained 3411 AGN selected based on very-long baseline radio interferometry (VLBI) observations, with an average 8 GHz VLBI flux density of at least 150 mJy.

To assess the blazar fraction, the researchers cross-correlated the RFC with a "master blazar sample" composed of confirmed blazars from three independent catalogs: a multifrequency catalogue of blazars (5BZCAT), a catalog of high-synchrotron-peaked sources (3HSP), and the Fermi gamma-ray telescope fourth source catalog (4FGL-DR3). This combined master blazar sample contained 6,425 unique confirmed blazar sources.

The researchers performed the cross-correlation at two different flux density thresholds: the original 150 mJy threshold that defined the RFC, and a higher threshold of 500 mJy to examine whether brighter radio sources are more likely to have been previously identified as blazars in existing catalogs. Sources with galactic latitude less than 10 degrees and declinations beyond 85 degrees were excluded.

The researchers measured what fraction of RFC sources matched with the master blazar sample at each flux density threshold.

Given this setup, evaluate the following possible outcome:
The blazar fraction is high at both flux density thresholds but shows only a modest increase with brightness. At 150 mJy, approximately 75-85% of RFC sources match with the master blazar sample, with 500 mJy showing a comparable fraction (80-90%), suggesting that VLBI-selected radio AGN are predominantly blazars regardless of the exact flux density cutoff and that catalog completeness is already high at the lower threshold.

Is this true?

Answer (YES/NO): NO